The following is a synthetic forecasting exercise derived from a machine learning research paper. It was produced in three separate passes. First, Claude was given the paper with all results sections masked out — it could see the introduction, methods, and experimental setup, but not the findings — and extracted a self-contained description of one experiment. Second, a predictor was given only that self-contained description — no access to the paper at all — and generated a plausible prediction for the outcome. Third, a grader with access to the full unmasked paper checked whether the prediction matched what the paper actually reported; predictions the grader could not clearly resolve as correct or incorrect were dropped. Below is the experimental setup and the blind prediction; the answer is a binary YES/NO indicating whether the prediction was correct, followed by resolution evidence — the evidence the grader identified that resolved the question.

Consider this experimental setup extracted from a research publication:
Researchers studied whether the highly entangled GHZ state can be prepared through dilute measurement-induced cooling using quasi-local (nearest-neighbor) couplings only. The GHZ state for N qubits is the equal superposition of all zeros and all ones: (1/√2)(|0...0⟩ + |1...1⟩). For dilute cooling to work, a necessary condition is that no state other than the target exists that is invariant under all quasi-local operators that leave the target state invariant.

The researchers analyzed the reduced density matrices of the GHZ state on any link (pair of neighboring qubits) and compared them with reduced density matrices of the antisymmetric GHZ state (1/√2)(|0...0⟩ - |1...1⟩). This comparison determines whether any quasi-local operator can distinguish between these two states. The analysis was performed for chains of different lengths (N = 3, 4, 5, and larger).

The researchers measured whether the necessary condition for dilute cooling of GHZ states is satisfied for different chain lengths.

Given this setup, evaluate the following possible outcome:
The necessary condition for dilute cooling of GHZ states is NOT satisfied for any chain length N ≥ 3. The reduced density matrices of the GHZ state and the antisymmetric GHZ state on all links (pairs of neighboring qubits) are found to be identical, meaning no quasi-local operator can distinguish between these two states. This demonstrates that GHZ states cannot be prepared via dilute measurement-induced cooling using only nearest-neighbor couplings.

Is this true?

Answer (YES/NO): NO